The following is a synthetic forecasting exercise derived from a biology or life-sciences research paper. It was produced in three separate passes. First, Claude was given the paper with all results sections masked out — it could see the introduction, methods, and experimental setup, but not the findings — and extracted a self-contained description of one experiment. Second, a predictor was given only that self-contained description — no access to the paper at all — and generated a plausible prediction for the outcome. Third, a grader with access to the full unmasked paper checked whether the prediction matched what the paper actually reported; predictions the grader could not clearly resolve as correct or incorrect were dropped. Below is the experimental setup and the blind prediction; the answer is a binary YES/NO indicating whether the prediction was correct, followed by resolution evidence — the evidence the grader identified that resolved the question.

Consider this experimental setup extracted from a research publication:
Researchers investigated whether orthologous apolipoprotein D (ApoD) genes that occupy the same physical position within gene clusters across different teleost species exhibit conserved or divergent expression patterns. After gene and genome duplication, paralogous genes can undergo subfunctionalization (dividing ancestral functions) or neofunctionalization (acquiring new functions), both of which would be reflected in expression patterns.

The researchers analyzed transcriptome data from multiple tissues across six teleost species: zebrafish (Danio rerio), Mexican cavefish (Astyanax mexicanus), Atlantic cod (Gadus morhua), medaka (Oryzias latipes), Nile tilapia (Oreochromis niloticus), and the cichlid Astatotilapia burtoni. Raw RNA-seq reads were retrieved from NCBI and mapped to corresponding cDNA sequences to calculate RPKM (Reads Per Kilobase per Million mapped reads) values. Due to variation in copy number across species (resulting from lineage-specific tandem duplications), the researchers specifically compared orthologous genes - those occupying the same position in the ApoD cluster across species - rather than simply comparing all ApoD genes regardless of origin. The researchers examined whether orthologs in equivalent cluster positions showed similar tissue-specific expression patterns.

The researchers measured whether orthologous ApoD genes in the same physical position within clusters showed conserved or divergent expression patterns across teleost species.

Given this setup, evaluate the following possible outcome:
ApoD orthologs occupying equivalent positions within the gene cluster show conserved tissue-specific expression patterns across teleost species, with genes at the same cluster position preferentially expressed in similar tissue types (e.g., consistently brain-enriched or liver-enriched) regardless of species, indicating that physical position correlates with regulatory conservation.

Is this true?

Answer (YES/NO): YES